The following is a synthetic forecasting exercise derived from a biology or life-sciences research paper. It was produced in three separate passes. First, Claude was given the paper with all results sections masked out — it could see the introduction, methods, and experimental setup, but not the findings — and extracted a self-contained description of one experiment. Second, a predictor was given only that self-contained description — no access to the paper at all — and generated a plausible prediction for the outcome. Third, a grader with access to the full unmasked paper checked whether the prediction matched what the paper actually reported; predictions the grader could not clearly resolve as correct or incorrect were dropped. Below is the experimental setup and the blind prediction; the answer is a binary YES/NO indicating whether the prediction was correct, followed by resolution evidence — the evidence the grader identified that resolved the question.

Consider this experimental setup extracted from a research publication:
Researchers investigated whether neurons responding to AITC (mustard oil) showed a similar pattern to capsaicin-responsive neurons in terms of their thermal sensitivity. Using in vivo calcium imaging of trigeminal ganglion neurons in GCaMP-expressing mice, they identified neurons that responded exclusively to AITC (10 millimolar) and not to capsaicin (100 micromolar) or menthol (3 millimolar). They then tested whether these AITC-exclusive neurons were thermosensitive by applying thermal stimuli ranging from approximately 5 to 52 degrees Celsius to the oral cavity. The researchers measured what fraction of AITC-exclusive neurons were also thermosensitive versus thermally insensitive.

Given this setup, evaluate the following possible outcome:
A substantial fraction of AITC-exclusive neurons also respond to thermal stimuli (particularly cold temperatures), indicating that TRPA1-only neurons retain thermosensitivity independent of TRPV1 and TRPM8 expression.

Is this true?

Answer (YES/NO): NO